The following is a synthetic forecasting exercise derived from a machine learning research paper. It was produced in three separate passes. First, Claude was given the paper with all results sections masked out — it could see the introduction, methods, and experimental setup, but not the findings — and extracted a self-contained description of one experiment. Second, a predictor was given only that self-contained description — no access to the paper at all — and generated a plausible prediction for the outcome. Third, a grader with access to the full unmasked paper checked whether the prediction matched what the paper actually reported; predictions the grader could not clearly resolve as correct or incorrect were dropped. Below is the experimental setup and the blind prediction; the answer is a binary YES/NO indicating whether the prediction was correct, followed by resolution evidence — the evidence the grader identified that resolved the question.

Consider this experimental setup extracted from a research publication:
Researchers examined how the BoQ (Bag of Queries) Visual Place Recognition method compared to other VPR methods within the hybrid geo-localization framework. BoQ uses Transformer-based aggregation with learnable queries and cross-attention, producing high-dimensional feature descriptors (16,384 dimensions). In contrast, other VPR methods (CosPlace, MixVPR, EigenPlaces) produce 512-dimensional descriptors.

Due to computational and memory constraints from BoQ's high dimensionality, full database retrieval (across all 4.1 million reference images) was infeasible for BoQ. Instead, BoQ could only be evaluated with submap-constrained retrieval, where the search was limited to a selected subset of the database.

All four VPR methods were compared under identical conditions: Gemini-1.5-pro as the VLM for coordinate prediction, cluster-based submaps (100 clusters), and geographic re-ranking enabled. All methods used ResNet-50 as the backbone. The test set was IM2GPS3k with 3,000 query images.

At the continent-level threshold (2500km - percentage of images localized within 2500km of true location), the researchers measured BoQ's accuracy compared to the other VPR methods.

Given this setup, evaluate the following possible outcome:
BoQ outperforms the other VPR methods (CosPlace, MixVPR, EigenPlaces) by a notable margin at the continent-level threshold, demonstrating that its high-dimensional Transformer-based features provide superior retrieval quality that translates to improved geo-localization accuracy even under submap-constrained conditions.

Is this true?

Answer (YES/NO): NO